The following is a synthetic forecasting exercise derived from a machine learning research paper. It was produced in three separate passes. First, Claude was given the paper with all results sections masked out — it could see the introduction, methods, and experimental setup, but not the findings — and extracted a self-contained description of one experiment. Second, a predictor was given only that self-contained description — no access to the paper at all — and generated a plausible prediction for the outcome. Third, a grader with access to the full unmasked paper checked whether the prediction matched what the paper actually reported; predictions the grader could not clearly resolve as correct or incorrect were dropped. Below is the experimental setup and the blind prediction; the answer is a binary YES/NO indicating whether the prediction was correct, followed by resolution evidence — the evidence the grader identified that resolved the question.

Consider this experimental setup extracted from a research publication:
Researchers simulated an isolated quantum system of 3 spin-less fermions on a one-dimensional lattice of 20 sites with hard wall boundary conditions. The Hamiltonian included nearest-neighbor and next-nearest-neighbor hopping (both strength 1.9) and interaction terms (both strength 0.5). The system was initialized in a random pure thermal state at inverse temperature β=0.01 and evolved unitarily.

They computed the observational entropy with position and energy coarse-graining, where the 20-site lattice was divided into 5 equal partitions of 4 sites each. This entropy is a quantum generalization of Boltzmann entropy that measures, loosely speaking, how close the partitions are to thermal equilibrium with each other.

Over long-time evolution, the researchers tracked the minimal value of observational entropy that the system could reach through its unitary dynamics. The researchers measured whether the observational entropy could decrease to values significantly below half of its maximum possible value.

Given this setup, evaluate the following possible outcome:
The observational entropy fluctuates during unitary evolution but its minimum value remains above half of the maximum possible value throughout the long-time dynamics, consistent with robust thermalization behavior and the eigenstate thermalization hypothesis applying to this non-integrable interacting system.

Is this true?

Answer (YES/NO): YES